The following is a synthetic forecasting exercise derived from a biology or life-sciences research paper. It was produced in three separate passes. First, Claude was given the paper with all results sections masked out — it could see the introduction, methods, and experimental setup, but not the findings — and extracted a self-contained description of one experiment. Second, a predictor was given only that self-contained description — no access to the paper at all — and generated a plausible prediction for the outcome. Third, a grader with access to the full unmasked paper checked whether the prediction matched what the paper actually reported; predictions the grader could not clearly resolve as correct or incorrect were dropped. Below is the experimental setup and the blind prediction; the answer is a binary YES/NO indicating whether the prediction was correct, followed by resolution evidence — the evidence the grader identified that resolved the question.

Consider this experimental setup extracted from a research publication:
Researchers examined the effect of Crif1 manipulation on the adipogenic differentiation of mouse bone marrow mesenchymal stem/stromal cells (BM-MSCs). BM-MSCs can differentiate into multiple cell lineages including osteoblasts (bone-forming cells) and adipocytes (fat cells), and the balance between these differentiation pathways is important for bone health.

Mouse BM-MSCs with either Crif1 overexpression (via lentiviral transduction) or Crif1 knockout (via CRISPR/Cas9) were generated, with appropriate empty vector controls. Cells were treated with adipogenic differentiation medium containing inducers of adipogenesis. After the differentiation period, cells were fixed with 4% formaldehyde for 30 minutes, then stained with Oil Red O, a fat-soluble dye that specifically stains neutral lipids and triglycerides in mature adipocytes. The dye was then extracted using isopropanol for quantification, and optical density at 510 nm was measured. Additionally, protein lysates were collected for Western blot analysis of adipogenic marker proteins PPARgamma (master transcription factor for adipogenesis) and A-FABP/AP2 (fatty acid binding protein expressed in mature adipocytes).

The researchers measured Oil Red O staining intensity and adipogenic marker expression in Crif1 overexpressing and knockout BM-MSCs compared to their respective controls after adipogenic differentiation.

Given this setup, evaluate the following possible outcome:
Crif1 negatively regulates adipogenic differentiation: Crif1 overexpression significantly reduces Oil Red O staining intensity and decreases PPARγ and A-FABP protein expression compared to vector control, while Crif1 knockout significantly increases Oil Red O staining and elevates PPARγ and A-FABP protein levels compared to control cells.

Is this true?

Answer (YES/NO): NO